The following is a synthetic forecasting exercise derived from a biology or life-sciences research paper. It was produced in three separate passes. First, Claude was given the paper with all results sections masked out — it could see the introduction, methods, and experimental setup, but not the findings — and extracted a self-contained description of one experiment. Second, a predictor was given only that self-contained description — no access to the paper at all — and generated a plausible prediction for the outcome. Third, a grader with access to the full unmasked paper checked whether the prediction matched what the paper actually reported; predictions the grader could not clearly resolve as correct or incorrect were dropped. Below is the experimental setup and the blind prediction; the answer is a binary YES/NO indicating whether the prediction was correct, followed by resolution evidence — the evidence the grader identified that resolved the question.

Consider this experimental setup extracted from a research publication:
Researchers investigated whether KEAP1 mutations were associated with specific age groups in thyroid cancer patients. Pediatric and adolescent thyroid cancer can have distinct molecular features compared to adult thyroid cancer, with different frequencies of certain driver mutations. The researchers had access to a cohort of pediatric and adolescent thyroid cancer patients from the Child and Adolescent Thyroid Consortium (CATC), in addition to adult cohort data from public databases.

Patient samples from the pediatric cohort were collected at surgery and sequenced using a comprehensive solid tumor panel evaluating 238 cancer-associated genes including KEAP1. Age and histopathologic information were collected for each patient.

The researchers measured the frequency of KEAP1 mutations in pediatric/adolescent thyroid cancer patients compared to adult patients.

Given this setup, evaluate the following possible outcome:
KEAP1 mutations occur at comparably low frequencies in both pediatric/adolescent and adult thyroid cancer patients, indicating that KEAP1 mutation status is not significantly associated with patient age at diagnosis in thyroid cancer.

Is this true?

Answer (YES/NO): NO